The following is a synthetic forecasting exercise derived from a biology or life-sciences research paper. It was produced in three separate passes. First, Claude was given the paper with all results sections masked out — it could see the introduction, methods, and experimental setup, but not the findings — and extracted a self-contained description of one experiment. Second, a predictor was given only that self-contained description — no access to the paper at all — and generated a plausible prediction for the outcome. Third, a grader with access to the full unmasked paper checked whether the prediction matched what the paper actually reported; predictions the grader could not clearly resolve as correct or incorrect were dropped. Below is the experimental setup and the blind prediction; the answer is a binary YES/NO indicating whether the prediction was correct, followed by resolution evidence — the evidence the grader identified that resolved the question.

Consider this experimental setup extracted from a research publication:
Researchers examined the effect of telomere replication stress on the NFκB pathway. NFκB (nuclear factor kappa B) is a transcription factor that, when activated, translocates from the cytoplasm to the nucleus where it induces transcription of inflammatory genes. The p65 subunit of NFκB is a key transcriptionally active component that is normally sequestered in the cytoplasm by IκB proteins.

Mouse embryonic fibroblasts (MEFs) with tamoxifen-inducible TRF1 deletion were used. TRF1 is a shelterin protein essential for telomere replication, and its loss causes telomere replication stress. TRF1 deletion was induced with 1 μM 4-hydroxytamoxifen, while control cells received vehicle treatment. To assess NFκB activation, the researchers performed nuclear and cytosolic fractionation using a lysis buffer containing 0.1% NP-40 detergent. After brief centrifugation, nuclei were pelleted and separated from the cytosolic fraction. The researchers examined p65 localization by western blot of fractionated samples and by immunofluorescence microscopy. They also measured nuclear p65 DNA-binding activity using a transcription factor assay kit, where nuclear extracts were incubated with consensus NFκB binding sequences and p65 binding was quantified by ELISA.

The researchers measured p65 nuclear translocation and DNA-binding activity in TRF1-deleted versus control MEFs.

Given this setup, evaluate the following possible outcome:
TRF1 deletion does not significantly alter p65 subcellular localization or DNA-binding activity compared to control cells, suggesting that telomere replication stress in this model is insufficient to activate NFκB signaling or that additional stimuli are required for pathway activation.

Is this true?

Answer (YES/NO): NO